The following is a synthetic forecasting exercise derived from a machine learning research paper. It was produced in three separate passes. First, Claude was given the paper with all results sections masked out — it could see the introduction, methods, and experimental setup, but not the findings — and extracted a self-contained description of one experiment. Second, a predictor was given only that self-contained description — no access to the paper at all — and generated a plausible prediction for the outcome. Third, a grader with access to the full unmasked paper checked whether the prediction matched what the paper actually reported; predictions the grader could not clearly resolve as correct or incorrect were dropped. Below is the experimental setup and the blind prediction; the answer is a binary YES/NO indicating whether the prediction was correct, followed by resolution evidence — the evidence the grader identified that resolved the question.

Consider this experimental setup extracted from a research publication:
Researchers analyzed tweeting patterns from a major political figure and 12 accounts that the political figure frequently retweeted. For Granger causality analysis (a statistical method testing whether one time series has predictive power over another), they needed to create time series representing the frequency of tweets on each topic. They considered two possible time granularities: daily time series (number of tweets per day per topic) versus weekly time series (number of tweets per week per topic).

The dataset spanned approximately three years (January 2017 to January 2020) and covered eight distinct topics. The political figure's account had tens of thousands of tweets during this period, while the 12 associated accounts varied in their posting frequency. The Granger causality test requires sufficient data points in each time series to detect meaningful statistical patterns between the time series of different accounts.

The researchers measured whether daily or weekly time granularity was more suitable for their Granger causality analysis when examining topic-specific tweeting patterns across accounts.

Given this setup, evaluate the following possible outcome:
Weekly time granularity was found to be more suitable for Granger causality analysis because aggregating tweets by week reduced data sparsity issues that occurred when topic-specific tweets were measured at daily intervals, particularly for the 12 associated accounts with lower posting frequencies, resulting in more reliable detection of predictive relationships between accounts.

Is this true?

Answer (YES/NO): YES